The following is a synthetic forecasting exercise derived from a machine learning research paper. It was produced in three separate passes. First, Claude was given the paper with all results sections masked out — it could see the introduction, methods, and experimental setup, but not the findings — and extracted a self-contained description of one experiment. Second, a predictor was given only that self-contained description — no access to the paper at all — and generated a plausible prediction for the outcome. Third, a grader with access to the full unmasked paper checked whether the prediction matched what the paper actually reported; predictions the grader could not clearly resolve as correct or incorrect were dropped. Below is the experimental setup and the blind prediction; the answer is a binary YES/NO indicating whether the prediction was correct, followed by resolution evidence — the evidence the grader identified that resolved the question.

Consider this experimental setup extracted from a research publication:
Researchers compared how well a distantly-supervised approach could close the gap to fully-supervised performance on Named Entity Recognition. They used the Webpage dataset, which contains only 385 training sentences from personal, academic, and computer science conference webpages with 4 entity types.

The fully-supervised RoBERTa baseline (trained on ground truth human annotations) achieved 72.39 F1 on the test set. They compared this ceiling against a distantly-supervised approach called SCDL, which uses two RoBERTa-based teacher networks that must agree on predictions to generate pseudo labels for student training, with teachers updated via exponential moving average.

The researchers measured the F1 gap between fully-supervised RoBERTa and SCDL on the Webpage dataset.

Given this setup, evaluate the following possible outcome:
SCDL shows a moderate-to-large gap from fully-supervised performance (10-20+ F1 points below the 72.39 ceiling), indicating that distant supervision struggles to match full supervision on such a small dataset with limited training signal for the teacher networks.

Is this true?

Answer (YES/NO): NO